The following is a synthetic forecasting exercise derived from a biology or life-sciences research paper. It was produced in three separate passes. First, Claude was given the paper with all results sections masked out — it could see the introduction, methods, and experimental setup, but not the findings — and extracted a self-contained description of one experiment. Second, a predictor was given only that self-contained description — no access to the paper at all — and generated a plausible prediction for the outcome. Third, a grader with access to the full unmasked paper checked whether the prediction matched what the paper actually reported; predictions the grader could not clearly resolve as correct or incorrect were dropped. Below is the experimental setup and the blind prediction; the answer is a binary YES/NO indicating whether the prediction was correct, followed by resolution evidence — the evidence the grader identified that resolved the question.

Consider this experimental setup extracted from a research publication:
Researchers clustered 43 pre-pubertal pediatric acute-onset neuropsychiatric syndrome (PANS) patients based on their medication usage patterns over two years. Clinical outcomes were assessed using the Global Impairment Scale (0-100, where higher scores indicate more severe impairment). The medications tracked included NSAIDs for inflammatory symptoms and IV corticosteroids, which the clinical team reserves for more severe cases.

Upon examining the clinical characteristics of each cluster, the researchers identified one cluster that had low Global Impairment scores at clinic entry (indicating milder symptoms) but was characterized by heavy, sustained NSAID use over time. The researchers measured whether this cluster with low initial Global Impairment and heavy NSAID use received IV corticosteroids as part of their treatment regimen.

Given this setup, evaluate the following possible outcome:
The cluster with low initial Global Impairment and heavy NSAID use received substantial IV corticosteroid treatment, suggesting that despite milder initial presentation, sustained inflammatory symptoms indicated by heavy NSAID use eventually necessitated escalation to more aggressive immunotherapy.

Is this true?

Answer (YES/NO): NO